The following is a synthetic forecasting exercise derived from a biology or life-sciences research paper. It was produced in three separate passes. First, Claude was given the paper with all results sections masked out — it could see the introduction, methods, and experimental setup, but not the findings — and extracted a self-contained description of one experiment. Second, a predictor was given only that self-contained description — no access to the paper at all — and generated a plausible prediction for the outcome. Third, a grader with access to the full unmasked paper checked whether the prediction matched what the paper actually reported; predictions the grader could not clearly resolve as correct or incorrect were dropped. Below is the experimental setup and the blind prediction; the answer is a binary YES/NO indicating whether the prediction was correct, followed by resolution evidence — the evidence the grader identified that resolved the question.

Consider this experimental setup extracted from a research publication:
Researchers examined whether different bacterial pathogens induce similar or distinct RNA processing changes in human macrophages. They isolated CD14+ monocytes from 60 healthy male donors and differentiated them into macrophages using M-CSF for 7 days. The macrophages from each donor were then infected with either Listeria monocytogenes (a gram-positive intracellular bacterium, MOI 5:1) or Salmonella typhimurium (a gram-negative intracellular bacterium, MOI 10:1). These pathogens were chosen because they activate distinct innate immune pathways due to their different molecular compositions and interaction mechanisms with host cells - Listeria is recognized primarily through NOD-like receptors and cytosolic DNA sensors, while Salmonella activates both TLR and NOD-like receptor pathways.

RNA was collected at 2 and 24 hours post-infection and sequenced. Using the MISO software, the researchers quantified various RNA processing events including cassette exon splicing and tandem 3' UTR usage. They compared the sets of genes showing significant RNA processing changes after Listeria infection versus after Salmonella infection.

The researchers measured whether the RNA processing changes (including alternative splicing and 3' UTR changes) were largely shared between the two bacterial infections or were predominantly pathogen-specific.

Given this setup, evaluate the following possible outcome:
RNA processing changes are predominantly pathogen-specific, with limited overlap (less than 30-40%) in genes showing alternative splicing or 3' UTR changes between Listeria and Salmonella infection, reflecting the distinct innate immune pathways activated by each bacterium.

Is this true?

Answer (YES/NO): NO